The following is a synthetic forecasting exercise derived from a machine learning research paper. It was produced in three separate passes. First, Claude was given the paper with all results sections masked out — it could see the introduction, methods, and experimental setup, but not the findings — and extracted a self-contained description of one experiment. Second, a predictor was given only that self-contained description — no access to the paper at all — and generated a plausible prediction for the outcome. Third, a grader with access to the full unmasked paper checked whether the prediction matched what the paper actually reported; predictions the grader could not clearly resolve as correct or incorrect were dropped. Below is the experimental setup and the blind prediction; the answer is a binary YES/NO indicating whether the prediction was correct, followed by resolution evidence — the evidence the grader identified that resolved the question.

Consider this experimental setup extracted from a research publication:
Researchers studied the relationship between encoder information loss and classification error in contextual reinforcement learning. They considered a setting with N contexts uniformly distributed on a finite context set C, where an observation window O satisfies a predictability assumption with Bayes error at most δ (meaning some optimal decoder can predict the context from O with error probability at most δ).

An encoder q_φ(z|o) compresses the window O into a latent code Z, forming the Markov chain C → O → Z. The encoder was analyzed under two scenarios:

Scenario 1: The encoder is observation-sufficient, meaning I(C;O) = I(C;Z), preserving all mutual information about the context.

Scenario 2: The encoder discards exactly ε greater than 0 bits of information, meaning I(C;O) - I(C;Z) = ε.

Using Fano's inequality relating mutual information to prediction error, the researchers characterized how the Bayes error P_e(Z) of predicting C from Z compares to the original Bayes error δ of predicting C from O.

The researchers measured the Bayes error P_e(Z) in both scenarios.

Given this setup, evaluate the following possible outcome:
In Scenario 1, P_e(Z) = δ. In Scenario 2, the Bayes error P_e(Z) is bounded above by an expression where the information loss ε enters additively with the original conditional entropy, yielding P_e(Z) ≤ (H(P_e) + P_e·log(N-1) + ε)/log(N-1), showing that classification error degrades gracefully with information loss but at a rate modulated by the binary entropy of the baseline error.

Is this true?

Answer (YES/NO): NO